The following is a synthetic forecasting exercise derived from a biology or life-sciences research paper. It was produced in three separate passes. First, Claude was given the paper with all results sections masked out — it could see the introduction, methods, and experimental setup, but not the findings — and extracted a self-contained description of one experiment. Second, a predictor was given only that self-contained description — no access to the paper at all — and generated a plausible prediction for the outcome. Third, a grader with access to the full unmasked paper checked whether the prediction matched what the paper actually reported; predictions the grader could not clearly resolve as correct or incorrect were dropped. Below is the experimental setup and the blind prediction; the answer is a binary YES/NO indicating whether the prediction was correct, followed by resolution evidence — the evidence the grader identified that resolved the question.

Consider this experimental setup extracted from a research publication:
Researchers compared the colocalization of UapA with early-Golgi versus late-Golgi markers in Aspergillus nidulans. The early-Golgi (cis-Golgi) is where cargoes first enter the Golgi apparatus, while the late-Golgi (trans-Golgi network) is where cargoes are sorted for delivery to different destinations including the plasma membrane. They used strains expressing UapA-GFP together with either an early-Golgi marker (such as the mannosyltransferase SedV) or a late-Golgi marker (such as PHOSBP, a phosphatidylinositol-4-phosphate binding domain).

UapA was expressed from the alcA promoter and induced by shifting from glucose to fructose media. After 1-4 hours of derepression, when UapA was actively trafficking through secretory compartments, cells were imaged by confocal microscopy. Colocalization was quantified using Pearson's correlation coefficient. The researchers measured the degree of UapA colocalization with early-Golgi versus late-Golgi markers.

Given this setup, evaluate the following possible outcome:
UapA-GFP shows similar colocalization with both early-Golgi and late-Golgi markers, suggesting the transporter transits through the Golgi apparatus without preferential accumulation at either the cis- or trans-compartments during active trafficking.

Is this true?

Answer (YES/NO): NO